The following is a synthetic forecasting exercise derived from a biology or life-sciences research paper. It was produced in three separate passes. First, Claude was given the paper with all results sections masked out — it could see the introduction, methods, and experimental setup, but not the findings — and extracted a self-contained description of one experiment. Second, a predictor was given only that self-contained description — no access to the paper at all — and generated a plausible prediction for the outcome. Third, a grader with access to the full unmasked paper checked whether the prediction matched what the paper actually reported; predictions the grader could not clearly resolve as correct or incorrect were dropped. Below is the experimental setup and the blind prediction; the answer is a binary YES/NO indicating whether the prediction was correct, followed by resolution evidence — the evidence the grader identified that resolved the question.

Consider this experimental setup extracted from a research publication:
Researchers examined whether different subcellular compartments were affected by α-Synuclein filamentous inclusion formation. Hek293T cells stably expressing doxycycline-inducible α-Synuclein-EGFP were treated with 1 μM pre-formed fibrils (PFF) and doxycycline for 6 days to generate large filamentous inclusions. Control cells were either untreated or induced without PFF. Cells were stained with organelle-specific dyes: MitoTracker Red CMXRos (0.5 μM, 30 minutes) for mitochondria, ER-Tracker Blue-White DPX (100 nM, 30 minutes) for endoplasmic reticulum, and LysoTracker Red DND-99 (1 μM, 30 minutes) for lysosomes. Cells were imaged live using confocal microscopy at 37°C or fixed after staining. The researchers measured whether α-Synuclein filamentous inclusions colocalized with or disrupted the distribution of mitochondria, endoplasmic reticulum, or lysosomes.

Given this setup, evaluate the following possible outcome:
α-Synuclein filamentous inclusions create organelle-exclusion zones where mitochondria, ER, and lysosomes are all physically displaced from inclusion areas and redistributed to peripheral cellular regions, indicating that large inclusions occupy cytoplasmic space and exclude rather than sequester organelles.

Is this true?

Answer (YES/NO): NO